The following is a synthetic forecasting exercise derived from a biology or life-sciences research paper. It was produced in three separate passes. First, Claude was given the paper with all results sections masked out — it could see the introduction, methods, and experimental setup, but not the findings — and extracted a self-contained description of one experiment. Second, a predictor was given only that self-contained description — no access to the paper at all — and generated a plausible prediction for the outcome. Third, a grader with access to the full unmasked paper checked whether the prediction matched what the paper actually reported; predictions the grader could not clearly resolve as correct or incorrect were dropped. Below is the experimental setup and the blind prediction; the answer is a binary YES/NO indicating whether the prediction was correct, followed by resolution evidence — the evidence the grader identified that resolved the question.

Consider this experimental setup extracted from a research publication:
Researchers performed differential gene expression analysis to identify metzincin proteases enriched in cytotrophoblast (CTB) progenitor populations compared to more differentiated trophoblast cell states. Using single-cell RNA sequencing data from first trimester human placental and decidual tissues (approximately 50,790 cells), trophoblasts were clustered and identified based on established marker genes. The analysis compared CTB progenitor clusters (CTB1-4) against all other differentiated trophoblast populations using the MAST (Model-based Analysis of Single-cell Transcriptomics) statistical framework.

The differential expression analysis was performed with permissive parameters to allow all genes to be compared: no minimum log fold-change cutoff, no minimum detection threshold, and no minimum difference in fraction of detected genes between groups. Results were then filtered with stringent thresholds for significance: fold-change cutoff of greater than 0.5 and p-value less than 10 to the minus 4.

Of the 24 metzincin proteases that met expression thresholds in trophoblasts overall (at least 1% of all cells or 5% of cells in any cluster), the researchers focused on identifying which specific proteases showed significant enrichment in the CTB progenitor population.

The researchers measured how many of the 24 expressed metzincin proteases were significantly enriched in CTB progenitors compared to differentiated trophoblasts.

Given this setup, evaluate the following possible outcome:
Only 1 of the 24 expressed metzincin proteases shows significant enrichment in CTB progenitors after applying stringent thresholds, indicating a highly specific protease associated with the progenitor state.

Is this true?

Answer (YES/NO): NO